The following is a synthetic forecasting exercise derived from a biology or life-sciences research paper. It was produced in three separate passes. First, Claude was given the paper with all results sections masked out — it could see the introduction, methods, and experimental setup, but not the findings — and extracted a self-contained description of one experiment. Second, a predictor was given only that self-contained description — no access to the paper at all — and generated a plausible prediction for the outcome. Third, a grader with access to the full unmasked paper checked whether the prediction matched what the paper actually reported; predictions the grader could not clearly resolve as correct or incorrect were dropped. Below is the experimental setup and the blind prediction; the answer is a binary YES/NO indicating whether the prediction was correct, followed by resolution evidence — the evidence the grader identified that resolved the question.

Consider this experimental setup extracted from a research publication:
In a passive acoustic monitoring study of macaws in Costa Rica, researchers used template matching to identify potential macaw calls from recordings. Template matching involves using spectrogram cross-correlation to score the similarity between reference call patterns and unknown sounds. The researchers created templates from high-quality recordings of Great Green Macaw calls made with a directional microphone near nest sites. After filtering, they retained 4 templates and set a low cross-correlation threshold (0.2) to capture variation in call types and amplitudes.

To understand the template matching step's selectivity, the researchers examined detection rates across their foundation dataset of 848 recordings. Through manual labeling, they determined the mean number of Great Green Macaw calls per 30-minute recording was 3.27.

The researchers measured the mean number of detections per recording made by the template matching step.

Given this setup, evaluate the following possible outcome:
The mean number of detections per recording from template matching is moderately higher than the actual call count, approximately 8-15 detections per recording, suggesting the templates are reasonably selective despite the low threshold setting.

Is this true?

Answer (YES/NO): NO